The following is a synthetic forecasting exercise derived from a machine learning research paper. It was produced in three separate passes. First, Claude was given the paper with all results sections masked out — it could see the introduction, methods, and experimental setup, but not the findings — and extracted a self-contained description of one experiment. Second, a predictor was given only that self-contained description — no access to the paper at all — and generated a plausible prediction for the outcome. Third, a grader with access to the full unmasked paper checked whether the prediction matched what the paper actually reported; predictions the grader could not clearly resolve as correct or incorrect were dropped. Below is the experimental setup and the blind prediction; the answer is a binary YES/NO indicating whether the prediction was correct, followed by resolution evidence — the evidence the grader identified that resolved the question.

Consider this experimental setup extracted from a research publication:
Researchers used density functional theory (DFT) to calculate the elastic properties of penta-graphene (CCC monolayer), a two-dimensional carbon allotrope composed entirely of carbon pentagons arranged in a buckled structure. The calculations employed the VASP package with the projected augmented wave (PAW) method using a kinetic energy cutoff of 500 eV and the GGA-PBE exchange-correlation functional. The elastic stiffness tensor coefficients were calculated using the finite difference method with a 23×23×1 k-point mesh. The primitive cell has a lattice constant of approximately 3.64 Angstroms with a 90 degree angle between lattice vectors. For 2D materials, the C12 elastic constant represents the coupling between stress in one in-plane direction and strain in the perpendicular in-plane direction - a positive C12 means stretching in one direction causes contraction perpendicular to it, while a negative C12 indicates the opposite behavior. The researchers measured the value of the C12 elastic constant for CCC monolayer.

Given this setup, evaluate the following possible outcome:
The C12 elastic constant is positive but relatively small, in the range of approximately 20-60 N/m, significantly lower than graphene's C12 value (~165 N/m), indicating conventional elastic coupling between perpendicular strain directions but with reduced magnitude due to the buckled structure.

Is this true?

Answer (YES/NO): NO